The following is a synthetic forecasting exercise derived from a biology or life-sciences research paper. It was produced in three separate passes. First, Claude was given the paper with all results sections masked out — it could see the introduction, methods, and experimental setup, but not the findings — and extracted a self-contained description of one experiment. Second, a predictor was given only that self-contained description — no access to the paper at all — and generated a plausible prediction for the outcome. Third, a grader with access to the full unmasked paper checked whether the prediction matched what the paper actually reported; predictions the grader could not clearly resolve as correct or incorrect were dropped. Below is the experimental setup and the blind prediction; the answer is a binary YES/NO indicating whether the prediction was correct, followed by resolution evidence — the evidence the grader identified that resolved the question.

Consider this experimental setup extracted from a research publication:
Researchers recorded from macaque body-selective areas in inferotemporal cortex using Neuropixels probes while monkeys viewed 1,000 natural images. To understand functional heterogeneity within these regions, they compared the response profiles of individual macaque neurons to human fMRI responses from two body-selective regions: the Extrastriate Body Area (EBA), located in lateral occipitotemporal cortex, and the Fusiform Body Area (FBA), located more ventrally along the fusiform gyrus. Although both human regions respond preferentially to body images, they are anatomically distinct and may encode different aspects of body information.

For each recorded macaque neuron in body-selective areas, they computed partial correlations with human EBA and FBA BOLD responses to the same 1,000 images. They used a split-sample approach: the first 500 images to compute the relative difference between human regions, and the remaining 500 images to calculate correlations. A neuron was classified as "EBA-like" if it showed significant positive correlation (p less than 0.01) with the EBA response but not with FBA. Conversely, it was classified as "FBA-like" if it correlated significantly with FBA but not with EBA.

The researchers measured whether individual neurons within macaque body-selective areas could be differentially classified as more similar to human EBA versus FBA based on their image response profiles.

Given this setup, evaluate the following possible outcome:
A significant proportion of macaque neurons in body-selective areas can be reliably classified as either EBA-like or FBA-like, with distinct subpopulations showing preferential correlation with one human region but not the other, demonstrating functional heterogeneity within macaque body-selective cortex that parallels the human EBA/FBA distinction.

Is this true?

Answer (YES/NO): YES